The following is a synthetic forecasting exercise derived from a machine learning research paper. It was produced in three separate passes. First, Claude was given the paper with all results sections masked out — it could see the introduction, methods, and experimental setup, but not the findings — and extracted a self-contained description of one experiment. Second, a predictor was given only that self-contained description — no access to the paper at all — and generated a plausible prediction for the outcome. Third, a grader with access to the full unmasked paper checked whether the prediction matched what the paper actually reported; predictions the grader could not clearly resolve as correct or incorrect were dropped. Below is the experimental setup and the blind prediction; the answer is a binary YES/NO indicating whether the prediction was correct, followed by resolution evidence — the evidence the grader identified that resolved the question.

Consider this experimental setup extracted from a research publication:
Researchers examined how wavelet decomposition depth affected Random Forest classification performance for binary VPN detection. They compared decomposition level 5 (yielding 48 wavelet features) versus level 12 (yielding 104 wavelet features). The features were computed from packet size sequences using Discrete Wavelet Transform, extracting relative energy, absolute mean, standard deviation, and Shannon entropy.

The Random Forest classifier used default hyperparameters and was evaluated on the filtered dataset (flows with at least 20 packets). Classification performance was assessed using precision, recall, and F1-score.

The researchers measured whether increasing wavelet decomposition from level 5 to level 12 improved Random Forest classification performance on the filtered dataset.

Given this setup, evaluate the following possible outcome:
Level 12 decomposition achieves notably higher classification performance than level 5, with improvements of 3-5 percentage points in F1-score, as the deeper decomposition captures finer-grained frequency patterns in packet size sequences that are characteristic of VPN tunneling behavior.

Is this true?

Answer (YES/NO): NO